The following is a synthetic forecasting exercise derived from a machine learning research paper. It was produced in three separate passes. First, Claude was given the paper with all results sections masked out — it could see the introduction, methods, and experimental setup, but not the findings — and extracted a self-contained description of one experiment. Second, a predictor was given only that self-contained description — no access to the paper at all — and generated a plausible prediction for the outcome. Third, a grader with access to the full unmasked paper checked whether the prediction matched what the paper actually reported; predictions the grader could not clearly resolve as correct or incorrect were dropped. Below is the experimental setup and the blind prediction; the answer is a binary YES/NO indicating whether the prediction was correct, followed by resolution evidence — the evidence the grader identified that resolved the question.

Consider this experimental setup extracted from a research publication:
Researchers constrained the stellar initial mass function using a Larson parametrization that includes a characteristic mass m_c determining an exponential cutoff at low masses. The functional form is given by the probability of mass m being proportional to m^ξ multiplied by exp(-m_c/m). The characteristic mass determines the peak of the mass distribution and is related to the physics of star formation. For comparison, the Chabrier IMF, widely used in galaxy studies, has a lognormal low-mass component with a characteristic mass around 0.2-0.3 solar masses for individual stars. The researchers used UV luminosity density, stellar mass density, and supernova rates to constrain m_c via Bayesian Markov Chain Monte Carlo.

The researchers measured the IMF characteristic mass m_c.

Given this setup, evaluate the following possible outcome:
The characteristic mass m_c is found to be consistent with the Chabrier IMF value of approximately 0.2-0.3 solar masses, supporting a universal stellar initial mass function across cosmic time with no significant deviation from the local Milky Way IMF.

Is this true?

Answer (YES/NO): NO